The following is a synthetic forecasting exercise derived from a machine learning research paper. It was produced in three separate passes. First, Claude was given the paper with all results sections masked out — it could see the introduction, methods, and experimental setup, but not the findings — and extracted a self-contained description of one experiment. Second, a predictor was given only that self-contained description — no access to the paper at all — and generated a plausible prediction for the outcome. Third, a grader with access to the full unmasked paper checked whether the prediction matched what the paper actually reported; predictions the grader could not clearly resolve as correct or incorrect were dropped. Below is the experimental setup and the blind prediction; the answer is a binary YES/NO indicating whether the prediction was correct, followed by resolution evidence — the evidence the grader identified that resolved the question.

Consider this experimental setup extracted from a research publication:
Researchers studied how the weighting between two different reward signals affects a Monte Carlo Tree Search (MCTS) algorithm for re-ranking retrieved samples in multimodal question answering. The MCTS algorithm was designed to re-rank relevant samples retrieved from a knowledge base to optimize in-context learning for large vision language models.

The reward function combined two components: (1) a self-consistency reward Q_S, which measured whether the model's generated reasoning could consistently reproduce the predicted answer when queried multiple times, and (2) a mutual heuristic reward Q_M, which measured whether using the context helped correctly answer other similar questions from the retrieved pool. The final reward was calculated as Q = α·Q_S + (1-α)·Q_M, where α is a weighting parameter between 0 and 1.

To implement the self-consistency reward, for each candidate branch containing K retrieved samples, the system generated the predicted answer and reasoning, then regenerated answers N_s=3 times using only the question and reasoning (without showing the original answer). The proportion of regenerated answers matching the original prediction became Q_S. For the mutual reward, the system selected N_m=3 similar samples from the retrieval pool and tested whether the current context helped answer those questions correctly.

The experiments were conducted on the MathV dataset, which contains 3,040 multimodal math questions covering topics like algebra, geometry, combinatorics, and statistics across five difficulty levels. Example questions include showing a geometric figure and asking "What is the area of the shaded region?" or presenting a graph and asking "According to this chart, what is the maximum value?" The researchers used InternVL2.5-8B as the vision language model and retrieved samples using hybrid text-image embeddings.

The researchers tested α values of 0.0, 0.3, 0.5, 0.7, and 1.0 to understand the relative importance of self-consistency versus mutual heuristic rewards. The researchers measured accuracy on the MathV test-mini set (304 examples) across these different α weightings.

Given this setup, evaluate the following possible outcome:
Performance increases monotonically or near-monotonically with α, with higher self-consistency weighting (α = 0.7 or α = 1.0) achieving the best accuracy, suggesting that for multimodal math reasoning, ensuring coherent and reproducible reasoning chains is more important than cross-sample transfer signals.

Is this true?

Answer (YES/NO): NO